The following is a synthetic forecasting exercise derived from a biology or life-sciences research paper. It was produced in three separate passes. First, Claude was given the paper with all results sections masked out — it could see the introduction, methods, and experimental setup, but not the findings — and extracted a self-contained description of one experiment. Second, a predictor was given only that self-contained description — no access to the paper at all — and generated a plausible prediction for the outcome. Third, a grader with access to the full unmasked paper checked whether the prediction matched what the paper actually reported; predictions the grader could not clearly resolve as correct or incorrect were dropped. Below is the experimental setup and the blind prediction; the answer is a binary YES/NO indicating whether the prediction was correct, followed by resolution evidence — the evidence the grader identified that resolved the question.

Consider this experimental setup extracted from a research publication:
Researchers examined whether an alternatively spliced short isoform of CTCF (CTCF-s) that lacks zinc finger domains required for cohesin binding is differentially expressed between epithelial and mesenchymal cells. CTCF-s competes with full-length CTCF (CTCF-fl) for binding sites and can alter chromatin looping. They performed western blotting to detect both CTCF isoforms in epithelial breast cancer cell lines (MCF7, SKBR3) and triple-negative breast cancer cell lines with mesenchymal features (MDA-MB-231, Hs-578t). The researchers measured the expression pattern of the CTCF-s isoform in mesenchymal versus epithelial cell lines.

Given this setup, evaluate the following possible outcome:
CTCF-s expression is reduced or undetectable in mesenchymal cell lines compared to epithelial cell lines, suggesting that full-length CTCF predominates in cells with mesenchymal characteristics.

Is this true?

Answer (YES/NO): YES